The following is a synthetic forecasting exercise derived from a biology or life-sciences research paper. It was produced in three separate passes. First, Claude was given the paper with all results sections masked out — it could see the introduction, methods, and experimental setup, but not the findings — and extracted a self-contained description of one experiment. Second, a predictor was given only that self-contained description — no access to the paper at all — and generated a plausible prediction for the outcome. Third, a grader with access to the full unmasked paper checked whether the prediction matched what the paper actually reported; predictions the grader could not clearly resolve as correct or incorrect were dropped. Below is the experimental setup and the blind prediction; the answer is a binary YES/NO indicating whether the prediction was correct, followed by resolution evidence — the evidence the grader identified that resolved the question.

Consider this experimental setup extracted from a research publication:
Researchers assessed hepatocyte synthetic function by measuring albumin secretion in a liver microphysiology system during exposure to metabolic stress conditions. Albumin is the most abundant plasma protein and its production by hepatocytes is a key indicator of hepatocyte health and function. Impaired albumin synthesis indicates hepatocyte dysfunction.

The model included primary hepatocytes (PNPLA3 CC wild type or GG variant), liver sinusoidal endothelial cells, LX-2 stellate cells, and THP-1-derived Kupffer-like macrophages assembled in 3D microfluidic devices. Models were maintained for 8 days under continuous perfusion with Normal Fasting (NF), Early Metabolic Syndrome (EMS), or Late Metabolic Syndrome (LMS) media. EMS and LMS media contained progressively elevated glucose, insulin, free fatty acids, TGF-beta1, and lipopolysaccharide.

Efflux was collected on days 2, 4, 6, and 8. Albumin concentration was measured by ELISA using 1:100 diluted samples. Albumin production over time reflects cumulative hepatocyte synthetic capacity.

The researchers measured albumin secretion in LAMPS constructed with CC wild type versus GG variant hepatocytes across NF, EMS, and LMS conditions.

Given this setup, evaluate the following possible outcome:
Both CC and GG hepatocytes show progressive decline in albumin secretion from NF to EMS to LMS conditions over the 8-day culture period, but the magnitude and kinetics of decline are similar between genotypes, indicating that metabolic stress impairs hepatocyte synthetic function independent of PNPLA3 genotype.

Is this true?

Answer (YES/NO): NO